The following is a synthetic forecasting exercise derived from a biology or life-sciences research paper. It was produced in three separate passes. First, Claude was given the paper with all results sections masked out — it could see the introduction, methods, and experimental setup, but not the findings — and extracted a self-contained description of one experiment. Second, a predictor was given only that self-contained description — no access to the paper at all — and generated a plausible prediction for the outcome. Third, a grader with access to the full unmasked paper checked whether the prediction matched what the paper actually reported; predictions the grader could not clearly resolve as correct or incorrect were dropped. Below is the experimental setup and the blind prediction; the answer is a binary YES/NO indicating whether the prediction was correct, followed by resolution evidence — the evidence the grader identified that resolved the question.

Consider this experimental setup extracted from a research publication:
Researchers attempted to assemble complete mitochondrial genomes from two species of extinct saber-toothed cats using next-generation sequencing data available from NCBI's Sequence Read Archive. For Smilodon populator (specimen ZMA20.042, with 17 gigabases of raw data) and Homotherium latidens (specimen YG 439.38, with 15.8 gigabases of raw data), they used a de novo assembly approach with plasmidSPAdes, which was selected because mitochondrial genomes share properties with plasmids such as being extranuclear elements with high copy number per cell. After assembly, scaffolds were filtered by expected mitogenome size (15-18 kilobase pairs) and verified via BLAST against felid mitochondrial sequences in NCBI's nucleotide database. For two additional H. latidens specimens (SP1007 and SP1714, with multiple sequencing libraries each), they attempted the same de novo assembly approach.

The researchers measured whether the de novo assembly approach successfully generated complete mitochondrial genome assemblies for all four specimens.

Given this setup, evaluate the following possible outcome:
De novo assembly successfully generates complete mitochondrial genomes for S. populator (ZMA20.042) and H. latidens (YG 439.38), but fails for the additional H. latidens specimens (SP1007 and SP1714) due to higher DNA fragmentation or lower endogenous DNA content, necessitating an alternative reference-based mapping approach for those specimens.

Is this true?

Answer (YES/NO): NO